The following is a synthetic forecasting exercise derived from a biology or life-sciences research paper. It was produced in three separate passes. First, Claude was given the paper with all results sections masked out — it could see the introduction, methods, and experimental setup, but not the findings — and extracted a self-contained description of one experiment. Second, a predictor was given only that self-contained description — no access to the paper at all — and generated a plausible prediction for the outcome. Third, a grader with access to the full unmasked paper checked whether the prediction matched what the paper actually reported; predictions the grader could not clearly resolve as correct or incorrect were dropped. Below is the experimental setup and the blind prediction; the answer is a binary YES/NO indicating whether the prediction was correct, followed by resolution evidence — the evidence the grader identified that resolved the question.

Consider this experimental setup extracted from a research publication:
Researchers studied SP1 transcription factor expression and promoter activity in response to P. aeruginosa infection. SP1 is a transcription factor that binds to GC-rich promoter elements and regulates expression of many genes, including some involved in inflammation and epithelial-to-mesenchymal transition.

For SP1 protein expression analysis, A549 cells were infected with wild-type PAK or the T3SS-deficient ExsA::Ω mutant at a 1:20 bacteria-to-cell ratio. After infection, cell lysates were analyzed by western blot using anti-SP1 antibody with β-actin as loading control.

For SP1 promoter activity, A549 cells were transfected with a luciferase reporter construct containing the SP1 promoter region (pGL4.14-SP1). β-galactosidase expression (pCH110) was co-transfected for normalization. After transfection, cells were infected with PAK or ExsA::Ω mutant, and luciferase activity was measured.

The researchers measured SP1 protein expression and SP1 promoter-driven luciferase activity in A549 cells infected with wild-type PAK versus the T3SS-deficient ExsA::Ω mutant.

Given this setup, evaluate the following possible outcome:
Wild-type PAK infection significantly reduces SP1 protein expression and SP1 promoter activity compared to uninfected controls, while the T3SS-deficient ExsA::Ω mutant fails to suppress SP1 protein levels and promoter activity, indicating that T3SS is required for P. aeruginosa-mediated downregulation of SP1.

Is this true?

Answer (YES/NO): NO